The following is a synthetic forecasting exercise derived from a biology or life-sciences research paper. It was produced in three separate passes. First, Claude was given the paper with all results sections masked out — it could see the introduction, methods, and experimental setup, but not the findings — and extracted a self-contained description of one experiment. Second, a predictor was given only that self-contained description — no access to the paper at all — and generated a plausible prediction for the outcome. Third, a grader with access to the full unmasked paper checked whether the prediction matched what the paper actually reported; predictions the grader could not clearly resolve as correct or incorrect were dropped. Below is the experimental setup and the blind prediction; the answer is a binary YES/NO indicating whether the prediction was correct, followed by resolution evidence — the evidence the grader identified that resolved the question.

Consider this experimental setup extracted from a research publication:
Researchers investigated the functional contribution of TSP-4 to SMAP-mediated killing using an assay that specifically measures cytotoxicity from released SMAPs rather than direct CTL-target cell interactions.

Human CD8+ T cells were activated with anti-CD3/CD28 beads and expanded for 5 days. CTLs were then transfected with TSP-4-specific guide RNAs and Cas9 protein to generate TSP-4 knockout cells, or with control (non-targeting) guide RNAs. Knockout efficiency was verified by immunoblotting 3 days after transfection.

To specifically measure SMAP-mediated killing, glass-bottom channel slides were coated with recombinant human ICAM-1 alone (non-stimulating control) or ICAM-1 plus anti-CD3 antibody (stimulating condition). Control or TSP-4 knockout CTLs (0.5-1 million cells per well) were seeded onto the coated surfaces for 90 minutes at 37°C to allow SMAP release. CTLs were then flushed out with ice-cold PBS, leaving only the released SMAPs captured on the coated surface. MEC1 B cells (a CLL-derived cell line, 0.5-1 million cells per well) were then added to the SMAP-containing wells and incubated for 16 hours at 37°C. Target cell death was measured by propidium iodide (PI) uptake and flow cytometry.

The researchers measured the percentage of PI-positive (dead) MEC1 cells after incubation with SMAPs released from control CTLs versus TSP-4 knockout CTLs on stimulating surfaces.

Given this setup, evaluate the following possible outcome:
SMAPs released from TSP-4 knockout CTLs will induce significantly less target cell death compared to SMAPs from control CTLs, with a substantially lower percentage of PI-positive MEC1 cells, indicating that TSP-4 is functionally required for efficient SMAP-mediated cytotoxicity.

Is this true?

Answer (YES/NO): YES